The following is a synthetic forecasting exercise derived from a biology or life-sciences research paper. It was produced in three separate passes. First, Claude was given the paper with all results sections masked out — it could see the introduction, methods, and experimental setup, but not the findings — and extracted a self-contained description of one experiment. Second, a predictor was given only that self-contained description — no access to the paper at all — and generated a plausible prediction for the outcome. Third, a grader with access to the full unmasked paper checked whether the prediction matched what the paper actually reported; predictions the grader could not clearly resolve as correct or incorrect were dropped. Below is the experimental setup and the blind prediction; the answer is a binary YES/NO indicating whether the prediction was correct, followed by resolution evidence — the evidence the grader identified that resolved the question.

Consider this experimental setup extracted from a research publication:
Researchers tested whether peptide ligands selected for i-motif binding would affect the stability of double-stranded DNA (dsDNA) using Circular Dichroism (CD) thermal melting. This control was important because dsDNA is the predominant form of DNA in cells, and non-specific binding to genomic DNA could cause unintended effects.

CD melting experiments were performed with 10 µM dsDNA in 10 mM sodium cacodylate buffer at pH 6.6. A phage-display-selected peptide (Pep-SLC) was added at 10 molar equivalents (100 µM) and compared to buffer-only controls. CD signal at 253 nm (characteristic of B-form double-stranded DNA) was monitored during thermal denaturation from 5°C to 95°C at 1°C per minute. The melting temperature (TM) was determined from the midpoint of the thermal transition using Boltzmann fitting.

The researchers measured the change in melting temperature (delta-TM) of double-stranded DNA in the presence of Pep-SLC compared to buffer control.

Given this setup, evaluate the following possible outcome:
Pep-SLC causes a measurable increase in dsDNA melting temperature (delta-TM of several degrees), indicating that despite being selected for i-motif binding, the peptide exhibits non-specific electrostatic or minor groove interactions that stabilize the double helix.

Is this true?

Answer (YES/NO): NO